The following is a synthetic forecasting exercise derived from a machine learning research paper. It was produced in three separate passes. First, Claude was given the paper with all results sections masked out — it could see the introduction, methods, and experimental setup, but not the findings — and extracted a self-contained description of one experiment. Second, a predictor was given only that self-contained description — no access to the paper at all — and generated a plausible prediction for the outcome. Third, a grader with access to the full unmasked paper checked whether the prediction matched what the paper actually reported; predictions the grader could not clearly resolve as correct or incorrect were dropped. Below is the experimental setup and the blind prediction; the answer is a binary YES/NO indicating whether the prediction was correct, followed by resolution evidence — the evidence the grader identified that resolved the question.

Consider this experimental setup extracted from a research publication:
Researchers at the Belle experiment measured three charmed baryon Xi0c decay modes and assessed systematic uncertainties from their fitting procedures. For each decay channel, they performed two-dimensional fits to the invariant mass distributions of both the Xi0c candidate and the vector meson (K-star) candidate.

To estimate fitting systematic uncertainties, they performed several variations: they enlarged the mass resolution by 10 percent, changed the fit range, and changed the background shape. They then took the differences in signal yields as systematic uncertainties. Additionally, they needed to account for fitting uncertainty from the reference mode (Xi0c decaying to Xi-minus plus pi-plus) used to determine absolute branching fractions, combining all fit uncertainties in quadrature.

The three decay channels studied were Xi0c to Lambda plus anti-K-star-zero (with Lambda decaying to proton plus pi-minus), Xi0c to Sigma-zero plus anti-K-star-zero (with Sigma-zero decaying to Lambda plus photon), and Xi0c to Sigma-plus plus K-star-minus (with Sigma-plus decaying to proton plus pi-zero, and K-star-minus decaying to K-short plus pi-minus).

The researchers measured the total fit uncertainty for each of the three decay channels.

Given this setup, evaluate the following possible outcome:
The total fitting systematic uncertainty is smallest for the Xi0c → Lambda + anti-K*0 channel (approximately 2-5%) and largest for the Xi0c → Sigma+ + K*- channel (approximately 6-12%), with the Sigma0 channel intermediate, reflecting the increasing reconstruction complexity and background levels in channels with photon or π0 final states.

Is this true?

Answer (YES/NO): NO